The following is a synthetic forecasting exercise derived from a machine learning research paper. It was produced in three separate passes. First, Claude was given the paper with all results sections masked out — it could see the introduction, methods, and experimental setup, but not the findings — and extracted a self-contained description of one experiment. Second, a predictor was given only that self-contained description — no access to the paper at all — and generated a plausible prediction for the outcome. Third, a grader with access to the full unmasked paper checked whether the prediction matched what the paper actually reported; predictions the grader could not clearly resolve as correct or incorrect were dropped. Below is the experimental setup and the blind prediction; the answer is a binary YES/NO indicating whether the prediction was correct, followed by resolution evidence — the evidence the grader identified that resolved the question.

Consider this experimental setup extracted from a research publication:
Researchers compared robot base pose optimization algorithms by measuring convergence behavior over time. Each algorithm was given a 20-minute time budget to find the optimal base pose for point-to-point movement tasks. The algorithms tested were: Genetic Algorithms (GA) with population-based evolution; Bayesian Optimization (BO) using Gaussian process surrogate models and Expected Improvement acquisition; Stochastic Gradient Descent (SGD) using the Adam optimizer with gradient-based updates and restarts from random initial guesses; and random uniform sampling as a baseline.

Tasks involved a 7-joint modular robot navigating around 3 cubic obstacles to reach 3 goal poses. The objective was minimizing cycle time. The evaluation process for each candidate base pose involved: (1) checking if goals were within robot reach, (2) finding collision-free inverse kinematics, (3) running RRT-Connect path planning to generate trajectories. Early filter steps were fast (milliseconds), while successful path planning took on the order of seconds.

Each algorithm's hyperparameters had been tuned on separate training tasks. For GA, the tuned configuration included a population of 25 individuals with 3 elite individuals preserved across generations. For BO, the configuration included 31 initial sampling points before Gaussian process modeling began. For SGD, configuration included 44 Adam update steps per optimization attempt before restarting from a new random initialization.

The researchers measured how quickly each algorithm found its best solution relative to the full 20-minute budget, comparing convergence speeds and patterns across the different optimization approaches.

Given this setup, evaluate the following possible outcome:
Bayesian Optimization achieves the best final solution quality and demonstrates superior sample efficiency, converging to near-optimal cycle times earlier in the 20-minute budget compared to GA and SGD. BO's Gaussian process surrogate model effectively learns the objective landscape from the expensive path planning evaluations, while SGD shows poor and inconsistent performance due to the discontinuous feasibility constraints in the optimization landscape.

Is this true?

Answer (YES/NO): NO